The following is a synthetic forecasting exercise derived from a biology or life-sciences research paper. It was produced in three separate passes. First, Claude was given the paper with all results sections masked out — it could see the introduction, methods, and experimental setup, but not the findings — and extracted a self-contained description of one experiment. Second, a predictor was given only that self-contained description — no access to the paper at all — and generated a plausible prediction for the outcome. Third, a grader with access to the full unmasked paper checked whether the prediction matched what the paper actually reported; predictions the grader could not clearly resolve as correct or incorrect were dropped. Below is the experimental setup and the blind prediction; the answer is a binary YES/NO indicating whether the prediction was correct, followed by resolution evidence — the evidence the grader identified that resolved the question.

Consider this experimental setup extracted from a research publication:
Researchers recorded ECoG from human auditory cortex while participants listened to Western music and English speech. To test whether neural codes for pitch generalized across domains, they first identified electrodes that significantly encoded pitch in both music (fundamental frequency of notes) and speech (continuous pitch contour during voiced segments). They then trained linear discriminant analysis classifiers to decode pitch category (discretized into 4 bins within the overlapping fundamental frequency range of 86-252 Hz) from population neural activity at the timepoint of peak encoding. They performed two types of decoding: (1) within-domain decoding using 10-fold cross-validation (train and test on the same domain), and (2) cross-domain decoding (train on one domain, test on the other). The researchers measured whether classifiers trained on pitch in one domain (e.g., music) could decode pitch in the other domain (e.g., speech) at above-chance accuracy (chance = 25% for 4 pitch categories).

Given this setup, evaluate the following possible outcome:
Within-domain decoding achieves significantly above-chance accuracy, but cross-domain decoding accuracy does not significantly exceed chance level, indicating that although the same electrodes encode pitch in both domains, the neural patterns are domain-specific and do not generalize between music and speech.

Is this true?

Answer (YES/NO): NO